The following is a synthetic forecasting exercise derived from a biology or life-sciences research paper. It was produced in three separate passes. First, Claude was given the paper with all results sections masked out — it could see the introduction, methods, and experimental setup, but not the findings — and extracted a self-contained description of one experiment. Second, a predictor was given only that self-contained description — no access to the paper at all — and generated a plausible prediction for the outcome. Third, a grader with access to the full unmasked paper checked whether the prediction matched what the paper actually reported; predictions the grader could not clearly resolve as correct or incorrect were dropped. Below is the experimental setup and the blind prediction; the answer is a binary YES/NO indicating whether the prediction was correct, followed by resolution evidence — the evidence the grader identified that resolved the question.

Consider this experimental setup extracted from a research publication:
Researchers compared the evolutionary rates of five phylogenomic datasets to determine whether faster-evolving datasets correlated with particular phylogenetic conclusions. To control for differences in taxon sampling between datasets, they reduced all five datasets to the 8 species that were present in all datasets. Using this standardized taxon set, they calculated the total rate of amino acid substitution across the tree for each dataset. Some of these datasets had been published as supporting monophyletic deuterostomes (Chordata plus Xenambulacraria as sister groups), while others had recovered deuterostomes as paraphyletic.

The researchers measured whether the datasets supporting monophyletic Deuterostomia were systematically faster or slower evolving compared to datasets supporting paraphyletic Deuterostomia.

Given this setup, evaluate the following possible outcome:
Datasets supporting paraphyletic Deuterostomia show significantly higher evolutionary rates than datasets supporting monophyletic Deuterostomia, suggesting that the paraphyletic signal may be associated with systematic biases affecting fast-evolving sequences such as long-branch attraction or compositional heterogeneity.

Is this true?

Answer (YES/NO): NO